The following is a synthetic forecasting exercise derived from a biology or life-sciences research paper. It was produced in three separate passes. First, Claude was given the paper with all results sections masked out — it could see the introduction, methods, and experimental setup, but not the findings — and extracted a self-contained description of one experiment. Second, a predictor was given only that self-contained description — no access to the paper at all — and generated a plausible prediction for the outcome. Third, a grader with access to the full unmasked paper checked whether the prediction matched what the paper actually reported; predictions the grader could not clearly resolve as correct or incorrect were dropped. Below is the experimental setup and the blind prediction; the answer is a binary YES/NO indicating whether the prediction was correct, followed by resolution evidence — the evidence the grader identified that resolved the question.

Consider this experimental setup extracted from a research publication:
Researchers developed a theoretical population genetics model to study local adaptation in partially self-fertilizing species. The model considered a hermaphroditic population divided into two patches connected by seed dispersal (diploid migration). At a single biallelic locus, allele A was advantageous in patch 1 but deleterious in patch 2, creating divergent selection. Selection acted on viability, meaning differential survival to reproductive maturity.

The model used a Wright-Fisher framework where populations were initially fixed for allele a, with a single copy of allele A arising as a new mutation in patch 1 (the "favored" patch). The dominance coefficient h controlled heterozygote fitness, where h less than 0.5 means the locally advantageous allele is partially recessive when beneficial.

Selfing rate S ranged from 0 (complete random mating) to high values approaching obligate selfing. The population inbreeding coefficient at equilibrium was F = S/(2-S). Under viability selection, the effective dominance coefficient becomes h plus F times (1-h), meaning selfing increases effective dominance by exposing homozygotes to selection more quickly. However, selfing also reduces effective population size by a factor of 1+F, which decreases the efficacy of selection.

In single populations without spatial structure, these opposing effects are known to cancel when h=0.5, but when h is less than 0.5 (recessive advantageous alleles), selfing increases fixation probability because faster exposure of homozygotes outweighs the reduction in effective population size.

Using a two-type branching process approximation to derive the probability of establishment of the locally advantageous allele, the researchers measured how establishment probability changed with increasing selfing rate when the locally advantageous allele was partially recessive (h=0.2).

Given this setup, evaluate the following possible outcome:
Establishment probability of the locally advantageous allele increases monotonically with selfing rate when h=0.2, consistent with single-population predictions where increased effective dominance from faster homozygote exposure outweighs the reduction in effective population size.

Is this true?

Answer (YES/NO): NO